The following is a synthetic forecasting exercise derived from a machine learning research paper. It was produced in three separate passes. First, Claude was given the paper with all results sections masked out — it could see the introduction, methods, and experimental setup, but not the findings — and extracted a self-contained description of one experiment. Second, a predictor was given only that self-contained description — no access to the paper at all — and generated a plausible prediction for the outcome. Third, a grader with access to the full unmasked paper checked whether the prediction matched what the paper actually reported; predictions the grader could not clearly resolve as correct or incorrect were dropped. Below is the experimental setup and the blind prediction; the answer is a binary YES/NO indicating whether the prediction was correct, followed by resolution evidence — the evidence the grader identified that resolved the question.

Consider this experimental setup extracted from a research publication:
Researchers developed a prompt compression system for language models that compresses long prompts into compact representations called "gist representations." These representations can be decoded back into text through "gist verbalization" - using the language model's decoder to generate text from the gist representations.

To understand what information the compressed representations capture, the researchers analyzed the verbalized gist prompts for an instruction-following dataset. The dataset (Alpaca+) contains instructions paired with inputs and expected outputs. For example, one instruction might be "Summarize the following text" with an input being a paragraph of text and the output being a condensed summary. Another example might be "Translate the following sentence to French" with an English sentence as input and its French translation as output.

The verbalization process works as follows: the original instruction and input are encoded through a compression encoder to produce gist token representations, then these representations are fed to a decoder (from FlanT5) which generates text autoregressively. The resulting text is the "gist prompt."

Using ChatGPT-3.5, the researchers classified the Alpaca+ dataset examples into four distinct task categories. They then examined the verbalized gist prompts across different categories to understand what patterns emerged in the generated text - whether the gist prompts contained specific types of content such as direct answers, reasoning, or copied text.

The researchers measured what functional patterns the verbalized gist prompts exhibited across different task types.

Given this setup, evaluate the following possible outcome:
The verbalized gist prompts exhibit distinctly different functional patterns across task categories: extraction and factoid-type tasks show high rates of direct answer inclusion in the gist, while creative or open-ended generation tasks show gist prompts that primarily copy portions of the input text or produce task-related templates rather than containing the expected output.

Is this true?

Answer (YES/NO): NO